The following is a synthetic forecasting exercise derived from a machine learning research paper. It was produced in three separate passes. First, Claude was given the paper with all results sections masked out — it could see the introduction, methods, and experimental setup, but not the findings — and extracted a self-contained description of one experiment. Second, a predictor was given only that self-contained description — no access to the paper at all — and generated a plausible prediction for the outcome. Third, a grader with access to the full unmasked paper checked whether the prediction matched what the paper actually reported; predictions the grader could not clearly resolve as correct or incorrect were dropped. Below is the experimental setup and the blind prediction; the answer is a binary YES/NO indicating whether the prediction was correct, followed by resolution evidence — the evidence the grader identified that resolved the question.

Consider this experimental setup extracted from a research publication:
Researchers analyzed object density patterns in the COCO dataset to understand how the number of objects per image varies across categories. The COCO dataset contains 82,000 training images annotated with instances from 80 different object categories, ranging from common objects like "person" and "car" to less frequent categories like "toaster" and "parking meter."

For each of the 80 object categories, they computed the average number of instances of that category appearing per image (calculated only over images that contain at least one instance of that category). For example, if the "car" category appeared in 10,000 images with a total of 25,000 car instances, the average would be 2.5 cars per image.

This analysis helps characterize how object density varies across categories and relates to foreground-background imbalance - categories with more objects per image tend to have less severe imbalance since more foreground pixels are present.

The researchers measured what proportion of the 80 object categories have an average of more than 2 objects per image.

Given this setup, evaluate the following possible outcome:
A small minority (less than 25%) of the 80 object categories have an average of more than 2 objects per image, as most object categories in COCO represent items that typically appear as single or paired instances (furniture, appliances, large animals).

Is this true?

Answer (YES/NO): NO